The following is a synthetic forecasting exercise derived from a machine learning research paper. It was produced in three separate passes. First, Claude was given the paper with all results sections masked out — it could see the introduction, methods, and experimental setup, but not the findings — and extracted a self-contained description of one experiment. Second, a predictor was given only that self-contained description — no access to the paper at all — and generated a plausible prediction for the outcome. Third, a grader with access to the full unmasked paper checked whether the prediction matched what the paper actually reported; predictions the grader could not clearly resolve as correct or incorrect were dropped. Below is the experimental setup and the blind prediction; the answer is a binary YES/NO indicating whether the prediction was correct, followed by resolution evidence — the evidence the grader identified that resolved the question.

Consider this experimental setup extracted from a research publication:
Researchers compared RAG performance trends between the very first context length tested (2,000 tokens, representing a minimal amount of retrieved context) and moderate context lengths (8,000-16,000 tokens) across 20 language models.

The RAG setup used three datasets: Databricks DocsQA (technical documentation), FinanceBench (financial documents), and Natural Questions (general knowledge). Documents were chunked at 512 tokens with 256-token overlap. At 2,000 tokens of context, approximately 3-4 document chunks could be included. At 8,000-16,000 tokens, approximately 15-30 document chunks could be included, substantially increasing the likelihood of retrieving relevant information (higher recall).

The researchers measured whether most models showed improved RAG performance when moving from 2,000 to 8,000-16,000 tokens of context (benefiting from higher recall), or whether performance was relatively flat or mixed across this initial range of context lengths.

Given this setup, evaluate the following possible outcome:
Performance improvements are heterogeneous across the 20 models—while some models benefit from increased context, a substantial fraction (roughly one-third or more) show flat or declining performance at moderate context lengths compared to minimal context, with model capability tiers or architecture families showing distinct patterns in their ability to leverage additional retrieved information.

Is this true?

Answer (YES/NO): NO